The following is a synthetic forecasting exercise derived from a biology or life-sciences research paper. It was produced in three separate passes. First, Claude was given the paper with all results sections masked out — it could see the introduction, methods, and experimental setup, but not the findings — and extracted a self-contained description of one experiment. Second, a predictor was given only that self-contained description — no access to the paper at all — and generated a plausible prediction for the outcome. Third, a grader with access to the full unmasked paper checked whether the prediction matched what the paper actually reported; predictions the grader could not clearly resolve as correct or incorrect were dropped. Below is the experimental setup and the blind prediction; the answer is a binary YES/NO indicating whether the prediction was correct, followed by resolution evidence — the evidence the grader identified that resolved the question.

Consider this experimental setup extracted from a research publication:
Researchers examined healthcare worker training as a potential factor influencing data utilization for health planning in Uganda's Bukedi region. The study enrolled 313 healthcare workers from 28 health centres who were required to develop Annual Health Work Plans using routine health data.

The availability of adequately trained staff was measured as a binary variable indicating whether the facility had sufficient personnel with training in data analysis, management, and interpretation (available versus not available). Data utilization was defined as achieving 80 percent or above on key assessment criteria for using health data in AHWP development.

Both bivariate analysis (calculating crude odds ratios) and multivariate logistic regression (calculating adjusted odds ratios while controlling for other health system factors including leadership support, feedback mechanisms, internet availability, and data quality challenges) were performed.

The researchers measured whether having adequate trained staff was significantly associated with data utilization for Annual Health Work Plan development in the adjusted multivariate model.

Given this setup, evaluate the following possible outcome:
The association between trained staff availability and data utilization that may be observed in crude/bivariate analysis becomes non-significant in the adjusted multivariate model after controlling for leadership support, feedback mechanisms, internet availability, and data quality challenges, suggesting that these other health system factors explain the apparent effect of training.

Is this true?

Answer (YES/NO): NO